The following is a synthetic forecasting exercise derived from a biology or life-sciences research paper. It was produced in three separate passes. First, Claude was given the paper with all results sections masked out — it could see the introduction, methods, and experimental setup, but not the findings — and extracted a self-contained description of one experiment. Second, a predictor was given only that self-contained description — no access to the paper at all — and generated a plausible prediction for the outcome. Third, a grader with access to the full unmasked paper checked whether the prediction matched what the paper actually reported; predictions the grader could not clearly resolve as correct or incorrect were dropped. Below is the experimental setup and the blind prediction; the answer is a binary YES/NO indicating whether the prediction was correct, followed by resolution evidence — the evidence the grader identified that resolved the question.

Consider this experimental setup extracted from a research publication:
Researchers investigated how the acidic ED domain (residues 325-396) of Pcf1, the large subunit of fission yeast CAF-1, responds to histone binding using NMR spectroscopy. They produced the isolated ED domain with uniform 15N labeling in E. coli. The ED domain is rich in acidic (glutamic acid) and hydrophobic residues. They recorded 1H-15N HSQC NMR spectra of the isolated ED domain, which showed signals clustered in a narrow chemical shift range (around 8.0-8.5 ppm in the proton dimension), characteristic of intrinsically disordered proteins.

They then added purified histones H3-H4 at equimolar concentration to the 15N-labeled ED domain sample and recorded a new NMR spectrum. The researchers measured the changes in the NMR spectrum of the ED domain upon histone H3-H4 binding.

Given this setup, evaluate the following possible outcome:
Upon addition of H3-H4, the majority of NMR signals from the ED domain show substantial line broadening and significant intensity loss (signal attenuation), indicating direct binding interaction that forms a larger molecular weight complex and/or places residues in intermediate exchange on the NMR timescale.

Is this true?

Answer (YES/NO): YES